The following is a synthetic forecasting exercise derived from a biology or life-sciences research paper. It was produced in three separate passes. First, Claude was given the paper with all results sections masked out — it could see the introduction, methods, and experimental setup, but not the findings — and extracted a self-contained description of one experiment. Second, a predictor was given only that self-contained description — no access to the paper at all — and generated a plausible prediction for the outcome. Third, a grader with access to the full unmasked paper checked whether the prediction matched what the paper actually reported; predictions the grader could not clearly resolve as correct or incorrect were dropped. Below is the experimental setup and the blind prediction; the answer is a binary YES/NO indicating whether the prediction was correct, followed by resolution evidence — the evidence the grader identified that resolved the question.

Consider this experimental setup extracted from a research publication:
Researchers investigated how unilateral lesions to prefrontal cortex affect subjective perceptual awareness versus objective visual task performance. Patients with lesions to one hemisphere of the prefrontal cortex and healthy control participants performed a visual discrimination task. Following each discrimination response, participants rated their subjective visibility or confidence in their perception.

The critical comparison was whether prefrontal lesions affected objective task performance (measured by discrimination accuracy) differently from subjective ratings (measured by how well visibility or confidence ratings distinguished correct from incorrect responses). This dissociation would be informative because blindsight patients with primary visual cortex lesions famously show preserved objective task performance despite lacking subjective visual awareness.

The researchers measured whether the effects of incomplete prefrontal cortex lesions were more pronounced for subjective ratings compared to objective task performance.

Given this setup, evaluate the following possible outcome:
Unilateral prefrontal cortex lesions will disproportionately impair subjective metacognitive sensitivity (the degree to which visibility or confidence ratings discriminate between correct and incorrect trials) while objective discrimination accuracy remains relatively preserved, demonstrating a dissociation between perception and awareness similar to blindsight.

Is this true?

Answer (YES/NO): YES